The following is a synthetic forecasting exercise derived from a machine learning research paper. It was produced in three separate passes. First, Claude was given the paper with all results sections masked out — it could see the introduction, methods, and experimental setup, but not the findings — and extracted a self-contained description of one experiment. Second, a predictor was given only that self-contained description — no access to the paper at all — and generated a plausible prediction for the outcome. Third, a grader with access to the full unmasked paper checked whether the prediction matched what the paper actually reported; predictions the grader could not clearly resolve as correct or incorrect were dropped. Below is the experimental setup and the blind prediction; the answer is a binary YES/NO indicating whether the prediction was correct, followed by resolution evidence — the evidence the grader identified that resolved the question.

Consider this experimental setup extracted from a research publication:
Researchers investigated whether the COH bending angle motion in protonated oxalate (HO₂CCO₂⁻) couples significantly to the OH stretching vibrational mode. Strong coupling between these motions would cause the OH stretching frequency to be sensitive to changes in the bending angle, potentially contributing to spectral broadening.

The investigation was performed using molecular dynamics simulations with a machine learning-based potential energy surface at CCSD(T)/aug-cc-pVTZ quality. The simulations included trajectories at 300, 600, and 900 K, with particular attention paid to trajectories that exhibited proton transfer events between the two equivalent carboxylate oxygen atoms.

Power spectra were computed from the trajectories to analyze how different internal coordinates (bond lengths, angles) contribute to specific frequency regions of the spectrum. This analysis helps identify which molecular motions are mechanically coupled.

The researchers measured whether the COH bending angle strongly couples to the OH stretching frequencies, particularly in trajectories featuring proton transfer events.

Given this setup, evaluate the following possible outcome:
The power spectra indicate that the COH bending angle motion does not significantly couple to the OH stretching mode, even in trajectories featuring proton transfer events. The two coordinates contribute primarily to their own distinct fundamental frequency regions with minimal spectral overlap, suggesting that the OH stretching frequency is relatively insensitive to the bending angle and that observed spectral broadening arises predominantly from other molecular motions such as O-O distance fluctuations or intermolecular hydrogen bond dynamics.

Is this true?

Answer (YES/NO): NO